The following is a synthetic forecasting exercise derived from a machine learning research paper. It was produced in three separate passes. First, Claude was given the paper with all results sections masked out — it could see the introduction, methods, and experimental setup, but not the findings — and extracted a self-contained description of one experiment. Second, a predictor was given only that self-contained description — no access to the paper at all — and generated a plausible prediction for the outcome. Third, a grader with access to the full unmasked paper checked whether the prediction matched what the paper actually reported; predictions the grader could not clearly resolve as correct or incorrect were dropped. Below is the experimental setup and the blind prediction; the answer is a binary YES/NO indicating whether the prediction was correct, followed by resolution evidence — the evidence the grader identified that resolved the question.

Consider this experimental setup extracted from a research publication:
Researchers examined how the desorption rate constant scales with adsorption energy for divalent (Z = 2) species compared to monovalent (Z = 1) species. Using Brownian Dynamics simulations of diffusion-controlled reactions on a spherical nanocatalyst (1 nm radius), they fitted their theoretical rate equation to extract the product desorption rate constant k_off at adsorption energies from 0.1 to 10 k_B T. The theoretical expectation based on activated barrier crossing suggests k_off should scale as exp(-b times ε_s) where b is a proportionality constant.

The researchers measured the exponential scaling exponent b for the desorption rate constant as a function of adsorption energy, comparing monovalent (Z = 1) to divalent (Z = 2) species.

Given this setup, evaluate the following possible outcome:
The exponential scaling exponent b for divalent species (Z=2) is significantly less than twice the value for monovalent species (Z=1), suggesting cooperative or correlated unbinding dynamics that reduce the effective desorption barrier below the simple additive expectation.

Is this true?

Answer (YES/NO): YES